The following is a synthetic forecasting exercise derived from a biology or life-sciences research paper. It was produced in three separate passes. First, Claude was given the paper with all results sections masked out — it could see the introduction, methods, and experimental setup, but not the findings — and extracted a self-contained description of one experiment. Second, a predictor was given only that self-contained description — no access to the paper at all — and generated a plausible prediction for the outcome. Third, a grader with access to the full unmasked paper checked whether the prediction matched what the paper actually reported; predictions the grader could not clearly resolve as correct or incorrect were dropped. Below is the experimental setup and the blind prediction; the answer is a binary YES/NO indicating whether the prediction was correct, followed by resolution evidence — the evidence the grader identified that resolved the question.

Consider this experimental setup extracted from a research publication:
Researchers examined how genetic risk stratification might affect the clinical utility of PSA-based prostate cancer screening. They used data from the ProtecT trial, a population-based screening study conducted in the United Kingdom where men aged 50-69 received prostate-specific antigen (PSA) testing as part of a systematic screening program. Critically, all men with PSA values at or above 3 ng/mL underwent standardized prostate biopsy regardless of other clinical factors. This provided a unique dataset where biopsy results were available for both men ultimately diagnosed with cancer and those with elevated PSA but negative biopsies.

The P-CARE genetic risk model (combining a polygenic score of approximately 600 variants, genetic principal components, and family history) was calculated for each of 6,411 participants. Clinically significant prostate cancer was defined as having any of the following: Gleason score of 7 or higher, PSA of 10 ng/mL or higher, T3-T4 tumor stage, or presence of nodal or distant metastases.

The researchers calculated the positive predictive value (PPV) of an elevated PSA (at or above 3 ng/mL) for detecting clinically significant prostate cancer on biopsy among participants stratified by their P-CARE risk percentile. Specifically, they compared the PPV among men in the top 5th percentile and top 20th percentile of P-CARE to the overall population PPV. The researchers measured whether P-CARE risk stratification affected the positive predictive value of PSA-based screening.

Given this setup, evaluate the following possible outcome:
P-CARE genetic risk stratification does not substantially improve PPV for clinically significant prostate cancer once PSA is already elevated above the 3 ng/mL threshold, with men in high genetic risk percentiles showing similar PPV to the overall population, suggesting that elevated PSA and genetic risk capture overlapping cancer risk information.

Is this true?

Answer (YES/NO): NO